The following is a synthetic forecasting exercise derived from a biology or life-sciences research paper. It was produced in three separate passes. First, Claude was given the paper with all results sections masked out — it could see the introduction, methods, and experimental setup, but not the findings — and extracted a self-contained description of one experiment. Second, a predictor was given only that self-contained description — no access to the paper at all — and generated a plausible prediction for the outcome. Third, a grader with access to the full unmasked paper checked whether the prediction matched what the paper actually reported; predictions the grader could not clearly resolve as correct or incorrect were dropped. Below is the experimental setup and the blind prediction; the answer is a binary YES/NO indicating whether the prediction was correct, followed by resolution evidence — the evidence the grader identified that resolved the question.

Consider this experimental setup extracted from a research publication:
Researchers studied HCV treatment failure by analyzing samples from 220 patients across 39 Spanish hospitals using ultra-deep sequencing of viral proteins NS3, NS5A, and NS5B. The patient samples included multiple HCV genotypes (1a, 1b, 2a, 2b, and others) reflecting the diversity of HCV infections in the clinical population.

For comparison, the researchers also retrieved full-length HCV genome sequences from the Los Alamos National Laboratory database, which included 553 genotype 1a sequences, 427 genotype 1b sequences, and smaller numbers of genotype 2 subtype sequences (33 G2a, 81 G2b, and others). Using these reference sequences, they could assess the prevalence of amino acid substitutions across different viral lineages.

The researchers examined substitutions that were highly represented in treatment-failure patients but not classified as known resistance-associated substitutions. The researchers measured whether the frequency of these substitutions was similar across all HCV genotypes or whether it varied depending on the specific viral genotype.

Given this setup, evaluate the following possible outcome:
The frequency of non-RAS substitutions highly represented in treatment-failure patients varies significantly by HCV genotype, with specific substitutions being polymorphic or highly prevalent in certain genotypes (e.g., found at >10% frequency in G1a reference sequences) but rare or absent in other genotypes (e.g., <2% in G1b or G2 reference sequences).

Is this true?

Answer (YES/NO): YES